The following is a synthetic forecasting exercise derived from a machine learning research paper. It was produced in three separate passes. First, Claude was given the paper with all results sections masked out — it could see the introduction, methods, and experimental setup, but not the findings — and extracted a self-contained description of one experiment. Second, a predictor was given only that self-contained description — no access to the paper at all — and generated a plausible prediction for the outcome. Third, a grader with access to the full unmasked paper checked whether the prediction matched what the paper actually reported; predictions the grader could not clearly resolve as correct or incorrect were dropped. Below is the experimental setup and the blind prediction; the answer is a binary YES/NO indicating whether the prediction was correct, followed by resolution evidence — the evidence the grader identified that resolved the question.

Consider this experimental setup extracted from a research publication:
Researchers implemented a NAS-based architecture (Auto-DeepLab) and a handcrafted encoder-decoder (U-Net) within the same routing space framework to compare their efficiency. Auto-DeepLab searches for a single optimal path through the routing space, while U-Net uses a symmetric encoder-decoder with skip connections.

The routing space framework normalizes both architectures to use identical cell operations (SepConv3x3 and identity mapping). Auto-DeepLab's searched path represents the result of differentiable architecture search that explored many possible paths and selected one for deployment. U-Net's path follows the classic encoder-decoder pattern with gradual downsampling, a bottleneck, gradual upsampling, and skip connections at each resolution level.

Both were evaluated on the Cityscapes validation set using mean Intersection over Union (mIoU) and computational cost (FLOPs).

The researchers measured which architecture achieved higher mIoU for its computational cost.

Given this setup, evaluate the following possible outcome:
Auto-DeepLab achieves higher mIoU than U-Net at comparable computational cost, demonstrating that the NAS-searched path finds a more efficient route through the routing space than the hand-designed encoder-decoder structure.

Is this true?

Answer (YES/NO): NO